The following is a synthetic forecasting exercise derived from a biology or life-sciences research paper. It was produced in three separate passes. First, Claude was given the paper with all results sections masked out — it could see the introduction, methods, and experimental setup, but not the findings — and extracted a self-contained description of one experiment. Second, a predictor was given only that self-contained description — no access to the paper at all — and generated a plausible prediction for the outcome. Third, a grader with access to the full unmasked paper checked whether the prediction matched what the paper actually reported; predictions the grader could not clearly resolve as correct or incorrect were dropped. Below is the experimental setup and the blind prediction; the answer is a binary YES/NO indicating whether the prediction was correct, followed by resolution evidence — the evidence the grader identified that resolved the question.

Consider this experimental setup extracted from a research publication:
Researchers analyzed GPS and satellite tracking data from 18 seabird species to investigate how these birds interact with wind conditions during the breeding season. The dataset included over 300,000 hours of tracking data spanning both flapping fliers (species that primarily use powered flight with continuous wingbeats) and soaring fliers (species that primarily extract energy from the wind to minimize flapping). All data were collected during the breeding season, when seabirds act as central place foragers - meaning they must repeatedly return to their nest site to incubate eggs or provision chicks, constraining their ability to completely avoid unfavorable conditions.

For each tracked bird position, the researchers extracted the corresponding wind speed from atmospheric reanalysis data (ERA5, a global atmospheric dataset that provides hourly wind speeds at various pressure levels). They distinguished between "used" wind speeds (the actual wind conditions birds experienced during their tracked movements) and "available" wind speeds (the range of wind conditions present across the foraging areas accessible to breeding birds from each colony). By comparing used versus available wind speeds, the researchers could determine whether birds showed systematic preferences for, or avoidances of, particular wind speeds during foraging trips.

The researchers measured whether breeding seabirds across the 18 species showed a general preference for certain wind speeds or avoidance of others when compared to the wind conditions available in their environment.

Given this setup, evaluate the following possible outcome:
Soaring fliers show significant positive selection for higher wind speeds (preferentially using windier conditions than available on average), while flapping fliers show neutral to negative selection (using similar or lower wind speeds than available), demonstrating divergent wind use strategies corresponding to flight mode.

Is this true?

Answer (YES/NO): NO